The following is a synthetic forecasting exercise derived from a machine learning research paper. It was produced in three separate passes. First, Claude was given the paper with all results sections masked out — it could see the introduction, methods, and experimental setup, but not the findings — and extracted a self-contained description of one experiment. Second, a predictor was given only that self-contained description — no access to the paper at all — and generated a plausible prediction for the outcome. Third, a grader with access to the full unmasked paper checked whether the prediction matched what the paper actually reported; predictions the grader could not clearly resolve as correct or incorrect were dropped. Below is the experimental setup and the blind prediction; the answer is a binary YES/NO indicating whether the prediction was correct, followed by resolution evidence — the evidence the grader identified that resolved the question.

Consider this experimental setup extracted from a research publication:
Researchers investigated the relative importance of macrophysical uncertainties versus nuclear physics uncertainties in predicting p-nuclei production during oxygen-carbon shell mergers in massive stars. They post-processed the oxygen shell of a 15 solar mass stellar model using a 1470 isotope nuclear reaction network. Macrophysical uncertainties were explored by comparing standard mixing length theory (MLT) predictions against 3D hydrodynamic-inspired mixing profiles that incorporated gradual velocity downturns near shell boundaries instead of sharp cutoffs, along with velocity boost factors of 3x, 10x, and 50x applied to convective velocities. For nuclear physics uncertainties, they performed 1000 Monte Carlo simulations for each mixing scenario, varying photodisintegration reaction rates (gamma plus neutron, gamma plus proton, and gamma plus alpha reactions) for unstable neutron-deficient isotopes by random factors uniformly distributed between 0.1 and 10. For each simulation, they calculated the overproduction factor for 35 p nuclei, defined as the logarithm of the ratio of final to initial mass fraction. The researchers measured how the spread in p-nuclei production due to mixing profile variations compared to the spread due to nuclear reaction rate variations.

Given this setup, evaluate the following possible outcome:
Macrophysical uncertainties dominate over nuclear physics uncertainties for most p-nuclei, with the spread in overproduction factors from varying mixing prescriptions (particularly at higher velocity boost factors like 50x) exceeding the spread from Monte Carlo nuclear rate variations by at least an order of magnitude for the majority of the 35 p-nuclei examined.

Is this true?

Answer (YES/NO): NO